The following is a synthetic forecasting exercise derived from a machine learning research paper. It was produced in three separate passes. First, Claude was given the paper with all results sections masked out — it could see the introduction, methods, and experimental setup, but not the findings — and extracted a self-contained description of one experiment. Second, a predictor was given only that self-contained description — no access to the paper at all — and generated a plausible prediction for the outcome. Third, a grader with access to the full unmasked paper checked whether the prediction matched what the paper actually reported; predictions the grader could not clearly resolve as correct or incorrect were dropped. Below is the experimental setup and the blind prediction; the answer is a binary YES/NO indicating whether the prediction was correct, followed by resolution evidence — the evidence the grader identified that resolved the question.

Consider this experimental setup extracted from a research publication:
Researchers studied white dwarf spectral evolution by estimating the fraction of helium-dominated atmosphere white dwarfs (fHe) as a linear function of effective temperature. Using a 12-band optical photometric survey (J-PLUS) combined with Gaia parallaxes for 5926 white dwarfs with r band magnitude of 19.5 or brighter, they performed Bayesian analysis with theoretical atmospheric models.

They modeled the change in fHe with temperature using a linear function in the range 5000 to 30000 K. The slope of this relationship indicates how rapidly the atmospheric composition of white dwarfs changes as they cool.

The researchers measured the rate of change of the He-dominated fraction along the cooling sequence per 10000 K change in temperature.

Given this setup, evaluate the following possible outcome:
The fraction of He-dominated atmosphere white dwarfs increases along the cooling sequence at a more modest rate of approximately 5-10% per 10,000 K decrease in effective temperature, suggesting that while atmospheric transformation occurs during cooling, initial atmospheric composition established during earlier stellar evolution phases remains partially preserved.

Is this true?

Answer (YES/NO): NO